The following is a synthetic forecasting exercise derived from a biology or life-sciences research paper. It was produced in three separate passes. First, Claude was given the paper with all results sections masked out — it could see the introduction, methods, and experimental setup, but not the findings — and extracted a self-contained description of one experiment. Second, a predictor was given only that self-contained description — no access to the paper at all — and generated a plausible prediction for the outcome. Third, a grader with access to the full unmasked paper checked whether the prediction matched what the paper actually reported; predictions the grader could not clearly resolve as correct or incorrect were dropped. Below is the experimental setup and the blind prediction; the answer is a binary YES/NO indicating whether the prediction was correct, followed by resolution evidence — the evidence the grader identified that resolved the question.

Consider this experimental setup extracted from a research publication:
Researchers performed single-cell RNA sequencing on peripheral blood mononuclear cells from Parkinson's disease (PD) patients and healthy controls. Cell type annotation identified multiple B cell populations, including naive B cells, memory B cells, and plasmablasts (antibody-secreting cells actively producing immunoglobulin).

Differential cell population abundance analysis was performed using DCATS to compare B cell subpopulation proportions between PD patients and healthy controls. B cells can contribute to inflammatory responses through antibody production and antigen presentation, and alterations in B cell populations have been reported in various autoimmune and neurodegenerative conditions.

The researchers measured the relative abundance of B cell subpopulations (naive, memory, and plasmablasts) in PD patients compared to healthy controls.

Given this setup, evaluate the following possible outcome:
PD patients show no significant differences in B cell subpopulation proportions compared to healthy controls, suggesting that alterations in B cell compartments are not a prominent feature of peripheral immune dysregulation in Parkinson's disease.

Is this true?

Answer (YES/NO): YES